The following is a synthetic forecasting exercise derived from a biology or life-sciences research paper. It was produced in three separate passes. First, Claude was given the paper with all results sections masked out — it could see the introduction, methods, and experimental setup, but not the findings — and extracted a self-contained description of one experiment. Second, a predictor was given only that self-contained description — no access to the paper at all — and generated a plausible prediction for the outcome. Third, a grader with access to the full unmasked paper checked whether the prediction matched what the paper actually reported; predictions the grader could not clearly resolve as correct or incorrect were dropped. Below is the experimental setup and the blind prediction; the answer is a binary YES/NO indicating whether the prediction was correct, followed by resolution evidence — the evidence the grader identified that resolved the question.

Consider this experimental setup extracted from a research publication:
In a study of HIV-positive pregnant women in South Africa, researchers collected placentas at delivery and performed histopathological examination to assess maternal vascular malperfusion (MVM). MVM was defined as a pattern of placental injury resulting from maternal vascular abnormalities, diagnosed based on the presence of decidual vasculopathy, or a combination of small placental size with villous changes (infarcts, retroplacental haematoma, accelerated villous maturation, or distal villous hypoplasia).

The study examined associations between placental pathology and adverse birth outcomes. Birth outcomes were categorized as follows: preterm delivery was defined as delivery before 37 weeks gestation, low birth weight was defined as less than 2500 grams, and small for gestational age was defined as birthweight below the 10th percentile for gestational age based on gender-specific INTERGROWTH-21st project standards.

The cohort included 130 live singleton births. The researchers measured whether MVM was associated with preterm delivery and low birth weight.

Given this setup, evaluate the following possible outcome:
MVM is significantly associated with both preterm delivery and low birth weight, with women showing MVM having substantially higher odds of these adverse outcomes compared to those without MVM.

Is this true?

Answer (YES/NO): YES